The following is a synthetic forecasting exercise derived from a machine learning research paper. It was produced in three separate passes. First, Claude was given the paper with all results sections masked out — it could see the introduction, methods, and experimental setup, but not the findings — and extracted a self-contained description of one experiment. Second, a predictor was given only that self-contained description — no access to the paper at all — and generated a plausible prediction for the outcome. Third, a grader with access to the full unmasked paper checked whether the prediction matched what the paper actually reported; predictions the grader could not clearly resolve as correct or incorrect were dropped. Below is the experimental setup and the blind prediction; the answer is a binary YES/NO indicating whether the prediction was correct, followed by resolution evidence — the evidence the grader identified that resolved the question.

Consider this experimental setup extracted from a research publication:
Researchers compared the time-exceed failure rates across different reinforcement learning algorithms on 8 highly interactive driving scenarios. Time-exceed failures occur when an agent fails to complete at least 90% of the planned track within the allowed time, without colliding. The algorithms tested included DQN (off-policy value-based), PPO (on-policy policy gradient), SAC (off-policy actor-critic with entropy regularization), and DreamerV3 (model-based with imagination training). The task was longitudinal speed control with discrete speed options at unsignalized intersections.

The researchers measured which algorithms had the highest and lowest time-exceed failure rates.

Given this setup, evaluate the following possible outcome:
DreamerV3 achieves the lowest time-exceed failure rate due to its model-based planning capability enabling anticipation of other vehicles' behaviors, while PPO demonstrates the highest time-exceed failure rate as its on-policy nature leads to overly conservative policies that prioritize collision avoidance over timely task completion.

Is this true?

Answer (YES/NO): NO